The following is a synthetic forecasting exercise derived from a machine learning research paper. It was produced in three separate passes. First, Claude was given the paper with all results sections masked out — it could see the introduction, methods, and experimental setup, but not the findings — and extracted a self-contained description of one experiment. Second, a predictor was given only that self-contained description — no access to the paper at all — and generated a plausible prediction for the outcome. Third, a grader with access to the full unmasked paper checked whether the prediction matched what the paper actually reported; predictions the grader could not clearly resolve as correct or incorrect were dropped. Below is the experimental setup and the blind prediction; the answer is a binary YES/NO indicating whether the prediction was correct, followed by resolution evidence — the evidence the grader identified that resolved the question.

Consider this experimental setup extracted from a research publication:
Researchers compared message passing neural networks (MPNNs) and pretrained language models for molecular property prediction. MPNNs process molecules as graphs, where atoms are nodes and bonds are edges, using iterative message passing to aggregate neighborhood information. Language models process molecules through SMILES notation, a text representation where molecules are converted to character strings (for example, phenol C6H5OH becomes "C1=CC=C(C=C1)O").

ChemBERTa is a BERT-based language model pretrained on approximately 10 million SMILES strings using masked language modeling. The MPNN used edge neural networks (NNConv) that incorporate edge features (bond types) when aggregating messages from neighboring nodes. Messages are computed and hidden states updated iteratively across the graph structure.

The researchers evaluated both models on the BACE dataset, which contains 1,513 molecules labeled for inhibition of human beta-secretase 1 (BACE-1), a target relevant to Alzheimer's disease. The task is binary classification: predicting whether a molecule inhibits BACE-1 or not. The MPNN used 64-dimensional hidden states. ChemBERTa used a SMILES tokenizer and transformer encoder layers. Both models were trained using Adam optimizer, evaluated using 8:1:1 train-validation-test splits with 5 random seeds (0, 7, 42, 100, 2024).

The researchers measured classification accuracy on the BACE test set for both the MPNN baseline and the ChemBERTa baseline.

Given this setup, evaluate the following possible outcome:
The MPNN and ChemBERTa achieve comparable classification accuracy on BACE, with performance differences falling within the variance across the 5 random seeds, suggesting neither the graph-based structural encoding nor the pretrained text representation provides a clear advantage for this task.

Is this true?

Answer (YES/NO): YES